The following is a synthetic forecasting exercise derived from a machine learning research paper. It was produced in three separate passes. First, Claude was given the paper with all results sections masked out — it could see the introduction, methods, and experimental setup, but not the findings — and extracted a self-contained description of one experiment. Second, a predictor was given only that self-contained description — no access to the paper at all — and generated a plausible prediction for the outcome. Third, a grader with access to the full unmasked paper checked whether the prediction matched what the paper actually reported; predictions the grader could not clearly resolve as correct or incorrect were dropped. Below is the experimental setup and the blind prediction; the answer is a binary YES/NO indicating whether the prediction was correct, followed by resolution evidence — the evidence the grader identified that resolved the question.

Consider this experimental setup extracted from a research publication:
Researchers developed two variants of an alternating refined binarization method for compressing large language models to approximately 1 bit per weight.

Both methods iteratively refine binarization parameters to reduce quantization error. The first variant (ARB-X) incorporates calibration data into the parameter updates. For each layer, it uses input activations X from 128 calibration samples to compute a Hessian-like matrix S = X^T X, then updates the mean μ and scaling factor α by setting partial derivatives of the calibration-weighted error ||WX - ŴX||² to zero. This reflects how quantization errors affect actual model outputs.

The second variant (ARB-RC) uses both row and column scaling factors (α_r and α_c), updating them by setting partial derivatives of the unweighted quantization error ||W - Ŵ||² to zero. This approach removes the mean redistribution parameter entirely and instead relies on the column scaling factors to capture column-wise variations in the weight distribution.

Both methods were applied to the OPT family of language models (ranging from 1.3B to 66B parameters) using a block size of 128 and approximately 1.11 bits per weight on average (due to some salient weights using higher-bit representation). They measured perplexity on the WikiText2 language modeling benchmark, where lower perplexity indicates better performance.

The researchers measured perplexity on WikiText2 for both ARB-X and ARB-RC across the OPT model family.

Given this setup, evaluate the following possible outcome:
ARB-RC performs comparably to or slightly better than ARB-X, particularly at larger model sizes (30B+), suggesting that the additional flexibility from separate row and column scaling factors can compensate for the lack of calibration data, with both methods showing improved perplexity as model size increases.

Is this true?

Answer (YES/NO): NO